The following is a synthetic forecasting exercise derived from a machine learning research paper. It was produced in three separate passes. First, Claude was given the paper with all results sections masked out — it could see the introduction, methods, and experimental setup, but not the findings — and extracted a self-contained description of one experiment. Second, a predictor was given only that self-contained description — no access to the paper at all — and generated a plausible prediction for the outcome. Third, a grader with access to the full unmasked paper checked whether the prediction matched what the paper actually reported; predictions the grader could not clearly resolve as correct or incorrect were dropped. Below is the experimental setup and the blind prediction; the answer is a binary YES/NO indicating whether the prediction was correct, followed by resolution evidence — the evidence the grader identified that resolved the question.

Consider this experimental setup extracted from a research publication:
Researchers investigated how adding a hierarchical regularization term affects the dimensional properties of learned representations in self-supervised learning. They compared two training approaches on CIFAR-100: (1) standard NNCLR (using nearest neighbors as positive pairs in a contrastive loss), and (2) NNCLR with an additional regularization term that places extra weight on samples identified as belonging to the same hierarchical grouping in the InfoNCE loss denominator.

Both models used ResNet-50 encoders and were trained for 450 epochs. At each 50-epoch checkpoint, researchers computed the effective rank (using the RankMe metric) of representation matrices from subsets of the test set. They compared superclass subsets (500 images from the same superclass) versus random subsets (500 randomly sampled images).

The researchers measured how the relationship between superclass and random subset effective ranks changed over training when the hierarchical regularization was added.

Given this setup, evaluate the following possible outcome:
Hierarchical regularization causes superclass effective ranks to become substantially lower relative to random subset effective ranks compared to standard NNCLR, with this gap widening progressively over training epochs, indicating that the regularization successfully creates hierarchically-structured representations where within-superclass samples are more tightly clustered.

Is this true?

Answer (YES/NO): NO